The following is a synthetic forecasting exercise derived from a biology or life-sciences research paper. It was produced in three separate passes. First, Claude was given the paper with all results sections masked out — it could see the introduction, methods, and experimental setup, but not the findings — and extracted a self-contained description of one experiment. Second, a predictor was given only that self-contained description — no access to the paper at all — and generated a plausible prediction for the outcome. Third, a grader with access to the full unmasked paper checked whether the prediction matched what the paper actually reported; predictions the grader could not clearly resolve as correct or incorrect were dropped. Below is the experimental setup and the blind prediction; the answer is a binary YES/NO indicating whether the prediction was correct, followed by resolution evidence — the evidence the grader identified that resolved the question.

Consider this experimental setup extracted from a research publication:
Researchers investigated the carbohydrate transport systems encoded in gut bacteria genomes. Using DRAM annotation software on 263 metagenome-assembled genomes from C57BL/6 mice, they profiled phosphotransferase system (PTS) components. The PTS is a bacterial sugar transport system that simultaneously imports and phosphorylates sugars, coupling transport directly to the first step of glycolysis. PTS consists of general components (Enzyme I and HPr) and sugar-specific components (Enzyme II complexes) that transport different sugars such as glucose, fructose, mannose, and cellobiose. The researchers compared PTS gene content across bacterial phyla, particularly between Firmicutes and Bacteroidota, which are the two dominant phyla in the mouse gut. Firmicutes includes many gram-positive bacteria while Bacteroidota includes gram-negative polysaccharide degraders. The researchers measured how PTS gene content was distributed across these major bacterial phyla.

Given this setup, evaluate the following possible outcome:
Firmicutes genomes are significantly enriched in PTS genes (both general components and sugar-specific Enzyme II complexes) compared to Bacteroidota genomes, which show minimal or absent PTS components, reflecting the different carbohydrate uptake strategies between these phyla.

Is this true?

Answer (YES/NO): YES